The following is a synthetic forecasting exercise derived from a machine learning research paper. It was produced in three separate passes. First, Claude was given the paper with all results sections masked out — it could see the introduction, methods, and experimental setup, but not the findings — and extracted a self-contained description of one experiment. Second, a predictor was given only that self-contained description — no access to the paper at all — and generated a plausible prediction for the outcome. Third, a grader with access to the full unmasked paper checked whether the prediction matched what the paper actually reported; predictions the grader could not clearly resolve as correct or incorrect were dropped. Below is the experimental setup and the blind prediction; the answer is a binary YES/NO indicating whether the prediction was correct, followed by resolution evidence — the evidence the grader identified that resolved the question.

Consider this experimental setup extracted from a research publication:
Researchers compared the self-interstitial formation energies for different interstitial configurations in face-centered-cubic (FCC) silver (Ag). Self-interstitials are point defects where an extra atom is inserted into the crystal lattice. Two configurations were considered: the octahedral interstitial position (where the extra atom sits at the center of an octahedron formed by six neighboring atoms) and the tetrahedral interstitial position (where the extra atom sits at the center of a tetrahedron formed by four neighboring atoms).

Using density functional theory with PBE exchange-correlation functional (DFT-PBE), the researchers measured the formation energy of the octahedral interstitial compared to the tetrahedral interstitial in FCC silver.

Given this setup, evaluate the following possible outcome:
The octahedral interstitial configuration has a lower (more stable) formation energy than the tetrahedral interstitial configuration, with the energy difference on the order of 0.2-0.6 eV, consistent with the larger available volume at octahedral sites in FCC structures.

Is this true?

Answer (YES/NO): YES